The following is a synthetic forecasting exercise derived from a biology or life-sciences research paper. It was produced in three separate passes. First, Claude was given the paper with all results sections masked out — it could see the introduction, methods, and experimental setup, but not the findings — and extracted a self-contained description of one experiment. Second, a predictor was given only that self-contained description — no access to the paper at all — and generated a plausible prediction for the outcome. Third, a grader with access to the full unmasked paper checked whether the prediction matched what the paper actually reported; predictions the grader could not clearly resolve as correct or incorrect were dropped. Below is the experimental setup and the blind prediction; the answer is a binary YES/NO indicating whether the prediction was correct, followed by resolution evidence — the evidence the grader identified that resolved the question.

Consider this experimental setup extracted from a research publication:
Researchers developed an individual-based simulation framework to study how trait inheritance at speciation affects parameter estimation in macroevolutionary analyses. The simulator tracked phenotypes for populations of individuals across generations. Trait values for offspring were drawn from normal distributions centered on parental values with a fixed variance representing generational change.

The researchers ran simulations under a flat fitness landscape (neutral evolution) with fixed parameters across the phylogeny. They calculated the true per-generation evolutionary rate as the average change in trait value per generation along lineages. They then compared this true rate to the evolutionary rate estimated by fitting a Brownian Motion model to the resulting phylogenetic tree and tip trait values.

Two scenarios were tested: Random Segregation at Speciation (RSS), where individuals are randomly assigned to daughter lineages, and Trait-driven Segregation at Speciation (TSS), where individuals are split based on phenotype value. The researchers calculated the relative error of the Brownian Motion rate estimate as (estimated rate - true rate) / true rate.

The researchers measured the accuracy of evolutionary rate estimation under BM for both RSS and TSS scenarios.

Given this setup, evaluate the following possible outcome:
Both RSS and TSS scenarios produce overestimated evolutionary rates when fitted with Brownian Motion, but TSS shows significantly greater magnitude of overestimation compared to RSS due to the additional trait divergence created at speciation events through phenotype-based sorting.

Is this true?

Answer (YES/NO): YES